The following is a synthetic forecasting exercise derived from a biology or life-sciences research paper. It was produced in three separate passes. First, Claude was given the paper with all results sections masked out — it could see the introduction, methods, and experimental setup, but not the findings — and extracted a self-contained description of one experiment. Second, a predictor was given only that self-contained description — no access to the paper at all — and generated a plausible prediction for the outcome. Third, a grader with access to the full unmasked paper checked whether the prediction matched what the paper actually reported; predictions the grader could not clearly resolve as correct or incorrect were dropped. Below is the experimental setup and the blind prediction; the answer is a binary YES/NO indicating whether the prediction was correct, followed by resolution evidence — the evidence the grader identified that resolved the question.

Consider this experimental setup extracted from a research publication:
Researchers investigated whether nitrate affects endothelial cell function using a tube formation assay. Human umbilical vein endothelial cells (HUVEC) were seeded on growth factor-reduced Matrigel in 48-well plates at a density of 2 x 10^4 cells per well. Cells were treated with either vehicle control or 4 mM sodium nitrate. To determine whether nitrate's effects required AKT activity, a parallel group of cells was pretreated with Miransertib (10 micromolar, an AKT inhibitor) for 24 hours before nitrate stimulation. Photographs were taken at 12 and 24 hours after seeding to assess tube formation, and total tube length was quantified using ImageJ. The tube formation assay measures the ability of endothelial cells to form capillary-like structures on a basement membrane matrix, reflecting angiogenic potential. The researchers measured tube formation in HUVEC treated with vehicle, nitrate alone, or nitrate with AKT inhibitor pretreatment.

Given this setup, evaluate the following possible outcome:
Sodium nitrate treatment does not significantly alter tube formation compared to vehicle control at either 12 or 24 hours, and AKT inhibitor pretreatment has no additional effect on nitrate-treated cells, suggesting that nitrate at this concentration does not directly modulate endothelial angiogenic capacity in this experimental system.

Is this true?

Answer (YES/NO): NO